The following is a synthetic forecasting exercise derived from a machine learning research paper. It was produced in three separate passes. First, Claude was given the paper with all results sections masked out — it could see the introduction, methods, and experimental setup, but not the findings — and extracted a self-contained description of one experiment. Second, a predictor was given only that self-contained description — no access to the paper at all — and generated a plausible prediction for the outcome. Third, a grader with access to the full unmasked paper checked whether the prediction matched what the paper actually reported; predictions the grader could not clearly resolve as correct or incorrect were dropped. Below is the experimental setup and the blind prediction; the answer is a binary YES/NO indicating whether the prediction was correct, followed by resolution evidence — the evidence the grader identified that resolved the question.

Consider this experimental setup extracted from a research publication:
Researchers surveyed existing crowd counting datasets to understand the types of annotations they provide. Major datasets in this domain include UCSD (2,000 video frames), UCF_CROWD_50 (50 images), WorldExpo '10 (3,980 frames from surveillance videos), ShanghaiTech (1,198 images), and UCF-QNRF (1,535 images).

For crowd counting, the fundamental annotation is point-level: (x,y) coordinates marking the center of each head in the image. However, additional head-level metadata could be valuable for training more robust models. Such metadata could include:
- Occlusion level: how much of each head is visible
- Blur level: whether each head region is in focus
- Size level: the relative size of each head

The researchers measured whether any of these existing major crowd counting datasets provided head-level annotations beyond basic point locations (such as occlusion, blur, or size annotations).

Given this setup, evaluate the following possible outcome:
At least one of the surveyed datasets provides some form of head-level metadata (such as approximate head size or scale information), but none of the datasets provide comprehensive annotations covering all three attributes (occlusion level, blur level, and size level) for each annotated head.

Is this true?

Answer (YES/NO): NO